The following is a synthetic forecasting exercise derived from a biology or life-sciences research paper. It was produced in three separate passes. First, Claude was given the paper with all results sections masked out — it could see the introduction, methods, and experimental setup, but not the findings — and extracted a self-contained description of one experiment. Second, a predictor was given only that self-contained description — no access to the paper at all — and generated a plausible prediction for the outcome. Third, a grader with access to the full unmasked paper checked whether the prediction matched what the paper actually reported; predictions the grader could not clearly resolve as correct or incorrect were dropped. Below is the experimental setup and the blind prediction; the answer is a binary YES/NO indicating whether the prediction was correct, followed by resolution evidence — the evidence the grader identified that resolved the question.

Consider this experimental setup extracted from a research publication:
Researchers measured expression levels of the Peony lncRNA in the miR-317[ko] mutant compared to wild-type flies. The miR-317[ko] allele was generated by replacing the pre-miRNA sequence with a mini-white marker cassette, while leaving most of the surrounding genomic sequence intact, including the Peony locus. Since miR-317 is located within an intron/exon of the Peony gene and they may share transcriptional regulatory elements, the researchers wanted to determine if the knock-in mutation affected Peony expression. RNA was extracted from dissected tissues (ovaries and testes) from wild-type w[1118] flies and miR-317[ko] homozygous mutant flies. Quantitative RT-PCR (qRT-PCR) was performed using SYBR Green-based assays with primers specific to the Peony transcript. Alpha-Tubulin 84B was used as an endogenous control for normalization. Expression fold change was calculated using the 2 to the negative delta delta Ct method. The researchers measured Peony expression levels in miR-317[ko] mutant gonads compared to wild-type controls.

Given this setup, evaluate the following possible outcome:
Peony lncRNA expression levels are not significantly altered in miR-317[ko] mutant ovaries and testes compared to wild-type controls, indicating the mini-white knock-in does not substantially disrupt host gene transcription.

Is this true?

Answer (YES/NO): NO